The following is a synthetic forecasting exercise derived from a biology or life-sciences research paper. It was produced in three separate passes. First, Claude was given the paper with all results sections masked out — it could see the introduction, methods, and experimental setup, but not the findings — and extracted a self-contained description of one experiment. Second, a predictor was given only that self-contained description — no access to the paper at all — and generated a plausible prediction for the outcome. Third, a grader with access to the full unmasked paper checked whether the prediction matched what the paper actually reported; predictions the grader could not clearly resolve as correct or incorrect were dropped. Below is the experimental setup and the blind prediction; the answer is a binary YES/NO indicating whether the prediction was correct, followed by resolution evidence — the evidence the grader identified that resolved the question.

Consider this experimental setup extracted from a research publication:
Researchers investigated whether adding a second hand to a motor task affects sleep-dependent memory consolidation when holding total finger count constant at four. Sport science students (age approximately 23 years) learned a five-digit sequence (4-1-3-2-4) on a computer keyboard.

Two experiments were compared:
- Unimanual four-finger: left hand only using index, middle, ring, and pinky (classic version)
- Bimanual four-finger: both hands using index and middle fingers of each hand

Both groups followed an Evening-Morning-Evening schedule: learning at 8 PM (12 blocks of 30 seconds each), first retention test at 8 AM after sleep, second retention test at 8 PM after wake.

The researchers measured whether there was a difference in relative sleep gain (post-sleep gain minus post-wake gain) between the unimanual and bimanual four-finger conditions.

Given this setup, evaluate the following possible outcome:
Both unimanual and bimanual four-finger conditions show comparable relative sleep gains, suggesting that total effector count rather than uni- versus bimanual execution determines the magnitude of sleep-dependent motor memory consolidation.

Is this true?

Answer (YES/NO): NO